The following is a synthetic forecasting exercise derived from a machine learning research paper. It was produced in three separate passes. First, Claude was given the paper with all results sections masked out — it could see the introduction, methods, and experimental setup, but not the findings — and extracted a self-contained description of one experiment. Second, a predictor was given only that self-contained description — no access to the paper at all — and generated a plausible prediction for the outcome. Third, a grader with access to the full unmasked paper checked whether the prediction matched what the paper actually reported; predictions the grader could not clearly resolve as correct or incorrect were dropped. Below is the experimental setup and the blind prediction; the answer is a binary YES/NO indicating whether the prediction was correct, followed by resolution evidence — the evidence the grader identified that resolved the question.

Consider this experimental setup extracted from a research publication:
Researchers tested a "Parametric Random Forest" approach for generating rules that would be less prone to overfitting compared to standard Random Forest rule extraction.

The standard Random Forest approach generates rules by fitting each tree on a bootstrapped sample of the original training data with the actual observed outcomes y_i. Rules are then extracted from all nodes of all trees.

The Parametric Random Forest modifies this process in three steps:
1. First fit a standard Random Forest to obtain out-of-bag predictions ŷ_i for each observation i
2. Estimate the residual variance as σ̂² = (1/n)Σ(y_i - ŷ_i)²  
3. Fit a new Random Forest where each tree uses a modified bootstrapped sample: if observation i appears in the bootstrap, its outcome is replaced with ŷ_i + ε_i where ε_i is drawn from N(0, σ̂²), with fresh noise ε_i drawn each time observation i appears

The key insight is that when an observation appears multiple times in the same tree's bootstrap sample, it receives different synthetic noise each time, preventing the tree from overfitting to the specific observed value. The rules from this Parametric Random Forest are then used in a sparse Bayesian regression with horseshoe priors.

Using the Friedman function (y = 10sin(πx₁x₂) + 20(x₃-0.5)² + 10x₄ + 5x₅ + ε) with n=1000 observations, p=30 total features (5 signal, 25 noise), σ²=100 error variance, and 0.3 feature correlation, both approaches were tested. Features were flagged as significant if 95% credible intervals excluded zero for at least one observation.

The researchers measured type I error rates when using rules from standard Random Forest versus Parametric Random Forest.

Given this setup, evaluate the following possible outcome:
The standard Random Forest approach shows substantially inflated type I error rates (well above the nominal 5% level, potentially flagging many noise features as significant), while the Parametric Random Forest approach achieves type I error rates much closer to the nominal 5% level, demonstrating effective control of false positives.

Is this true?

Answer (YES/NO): YES